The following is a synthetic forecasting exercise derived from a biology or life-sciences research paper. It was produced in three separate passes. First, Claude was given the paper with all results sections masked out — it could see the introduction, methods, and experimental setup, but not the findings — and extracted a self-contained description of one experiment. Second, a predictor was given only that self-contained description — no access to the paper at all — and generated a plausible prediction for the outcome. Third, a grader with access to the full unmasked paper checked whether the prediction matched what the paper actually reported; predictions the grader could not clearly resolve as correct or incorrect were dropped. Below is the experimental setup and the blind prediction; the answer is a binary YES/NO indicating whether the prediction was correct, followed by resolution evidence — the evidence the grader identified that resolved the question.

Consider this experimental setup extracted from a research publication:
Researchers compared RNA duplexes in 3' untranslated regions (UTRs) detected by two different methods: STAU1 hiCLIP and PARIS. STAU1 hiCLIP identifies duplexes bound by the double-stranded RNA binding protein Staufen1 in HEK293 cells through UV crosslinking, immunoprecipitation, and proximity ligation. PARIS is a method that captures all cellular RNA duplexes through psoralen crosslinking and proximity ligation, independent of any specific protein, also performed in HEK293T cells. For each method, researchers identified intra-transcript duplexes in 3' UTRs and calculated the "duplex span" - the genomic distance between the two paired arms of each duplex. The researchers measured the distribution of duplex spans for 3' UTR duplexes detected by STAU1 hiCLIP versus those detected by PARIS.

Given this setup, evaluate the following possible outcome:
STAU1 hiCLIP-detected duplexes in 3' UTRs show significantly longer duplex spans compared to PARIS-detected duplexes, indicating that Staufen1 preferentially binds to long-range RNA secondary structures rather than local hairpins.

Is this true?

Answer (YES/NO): YES